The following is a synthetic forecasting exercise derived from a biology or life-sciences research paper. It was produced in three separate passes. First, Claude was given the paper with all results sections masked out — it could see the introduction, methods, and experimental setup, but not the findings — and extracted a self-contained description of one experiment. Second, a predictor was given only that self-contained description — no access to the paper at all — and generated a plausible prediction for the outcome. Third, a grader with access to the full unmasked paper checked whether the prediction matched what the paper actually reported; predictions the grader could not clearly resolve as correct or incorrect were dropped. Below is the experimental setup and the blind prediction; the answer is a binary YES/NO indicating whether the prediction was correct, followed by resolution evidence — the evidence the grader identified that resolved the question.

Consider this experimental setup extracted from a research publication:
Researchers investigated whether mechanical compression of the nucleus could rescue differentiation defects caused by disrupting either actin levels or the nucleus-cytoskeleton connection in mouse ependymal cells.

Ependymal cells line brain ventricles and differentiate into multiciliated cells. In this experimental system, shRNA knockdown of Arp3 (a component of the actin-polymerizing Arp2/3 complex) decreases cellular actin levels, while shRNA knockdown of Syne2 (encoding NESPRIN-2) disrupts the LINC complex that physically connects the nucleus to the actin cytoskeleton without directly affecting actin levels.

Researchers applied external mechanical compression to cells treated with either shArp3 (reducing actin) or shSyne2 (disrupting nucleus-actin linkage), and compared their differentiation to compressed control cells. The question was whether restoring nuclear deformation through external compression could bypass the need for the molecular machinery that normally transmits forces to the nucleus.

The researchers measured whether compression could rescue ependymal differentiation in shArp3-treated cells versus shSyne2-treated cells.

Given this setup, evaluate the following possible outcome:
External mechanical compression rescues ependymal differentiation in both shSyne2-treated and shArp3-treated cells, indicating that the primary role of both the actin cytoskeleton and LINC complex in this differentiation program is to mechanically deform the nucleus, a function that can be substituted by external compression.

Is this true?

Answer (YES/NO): NO